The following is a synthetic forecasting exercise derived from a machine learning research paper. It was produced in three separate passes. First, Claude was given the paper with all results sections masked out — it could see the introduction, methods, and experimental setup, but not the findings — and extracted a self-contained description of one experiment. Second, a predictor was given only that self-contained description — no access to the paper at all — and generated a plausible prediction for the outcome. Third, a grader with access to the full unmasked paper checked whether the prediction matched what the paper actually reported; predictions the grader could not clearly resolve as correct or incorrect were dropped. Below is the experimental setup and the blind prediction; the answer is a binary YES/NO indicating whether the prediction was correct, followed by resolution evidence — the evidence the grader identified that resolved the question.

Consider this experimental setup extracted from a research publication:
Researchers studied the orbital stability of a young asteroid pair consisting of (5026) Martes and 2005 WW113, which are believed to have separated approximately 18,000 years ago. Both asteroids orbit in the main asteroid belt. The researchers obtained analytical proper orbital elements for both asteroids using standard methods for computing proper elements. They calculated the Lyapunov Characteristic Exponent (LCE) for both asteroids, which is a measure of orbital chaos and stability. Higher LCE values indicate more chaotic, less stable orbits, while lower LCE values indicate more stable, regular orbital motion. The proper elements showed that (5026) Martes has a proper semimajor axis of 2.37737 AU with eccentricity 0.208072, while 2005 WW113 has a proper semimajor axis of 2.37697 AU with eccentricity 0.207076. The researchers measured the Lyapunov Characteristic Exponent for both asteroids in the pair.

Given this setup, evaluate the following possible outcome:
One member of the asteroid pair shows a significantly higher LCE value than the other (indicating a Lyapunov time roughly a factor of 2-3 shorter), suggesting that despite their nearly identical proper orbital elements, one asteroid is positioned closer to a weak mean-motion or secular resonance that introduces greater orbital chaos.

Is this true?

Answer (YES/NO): NO